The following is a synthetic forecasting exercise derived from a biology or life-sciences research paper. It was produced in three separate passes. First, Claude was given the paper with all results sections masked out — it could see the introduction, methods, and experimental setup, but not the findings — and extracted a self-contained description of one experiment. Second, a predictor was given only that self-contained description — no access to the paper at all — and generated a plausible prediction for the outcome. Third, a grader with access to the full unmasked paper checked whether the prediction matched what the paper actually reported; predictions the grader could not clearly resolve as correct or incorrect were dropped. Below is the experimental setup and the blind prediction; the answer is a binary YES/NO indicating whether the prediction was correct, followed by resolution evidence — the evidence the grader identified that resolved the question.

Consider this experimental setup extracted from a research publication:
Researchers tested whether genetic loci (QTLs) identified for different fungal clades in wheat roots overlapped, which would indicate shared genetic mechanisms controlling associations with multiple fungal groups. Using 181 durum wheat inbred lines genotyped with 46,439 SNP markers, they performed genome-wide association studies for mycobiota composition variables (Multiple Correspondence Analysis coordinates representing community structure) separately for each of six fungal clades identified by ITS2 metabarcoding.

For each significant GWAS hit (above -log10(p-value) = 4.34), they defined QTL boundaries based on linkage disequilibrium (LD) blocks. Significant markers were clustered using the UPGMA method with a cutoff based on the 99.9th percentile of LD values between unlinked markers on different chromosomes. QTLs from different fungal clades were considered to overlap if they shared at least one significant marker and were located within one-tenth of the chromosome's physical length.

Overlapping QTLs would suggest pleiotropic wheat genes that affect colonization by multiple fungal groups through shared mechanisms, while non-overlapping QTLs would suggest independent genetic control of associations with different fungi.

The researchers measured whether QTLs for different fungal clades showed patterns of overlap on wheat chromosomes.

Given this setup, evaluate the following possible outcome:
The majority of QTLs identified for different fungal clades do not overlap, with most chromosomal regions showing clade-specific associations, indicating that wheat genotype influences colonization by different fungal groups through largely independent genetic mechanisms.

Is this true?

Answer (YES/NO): YES